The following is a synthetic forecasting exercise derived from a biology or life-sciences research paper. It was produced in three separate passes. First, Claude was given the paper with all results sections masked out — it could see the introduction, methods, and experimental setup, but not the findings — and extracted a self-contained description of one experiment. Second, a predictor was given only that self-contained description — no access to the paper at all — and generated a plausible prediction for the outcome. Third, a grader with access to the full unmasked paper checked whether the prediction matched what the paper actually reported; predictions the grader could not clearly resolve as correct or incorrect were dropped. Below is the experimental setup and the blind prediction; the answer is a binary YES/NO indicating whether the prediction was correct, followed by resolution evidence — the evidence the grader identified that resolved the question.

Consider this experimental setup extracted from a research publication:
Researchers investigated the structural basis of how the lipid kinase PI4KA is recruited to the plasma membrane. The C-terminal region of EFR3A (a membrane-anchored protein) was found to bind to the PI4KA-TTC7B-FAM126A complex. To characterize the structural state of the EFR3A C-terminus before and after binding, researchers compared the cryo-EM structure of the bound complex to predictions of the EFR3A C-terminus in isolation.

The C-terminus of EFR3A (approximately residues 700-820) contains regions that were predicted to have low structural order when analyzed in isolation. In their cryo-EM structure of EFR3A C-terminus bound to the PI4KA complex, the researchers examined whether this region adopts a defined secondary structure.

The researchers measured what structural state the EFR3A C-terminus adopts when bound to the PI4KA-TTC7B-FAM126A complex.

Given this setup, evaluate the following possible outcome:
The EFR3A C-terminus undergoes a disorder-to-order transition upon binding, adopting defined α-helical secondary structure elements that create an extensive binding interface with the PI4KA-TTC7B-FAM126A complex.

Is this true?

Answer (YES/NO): YES